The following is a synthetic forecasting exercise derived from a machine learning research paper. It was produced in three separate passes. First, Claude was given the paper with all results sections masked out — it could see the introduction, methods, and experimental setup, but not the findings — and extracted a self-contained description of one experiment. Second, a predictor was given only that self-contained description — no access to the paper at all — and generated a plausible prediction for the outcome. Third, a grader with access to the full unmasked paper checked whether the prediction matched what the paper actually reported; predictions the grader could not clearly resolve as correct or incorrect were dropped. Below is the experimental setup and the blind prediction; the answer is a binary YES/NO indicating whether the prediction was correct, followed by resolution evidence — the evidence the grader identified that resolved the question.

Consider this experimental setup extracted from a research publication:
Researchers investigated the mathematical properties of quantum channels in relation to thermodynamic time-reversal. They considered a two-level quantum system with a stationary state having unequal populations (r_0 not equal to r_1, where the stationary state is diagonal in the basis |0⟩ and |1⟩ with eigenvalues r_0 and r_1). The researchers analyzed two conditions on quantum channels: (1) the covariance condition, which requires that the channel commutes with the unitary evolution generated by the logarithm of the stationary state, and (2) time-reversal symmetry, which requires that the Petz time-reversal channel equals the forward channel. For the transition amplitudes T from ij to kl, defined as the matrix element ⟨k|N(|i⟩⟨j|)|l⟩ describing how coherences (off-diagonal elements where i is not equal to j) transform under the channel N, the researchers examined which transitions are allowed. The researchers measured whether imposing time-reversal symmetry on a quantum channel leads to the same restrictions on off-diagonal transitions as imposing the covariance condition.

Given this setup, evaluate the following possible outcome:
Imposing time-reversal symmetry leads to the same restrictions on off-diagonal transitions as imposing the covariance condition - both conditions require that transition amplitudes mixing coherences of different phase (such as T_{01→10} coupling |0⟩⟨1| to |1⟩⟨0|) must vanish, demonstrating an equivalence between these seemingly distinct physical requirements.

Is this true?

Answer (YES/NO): NO